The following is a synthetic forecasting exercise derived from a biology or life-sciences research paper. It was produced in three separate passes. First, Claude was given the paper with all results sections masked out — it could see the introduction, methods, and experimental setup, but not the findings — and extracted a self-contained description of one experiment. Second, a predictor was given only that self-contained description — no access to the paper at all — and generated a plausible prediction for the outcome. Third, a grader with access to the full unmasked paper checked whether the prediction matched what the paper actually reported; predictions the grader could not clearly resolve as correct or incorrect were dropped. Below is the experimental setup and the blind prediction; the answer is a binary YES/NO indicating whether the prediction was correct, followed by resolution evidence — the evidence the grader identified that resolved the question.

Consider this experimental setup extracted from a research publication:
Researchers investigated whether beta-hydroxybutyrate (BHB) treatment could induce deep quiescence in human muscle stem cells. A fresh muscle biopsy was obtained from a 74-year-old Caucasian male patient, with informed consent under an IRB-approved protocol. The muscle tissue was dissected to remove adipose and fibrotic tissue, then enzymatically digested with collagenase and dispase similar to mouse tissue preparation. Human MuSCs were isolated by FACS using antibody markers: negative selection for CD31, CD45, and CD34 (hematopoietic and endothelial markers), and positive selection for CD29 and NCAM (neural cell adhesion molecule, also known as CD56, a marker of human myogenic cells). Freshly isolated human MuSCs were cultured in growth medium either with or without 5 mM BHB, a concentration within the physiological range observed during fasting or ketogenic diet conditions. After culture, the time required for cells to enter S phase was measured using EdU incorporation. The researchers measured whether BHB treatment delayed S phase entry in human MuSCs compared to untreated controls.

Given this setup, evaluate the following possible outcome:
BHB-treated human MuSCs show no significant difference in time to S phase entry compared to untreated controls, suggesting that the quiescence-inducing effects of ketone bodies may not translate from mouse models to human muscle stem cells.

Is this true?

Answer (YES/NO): NO